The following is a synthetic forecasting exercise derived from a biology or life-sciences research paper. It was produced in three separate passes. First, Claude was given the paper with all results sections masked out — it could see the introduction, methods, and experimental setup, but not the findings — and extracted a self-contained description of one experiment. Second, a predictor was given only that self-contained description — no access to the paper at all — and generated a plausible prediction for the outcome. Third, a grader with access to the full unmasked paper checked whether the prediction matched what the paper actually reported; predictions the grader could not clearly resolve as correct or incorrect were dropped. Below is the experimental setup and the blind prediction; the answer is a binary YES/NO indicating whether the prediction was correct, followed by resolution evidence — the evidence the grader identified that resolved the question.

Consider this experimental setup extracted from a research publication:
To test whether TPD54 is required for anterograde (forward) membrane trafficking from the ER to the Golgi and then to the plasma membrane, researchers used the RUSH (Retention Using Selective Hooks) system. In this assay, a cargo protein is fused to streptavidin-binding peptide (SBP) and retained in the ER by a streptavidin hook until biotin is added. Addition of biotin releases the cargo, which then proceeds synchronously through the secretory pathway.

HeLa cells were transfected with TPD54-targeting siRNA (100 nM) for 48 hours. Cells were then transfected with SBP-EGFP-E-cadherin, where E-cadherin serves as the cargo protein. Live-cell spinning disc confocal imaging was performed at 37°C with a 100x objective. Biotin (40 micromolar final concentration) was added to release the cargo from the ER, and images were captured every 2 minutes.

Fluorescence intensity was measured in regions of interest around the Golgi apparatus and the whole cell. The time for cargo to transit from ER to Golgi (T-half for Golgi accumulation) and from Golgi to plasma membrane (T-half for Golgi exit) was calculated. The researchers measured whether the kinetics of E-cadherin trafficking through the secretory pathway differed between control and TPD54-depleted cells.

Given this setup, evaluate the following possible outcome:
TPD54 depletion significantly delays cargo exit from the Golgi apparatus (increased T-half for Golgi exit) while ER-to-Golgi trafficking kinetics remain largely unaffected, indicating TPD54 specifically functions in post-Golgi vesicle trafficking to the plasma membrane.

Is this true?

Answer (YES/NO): NO